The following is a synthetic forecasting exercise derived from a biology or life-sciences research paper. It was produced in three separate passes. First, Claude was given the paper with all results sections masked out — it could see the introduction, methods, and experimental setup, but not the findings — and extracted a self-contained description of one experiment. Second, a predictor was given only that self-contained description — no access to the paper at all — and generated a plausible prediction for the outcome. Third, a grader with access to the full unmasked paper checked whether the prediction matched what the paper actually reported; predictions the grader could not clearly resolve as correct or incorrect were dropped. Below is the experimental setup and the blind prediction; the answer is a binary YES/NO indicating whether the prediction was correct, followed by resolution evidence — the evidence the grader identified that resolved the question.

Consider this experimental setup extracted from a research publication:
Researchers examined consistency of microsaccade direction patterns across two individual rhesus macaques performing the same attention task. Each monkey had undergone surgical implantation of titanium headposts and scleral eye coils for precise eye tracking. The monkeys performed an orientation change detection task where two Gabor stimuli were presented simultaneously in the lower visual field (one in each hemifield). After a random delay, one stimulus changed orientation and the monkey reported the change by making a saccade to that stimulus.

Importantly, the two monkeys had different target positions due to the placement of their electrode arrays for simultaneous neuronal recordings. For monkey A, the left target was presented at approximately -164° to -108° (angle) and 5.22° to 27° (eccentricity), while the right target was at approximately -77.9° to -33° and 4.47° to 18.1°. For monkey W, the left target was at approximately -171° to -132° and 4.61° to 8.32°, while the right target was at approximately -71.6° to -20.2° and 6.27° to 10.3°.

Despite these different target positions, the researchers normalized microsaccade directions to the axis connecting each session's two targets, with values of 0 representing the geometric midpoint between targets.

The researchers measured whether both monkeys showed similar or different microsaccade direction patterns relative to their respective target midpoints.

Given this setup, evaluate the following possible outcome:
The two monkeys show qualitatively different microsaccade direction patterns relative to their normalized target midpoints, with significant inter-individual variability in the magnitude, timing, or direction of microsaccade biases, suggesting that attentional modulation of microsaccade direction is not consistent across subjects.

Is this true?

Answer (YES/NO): NO